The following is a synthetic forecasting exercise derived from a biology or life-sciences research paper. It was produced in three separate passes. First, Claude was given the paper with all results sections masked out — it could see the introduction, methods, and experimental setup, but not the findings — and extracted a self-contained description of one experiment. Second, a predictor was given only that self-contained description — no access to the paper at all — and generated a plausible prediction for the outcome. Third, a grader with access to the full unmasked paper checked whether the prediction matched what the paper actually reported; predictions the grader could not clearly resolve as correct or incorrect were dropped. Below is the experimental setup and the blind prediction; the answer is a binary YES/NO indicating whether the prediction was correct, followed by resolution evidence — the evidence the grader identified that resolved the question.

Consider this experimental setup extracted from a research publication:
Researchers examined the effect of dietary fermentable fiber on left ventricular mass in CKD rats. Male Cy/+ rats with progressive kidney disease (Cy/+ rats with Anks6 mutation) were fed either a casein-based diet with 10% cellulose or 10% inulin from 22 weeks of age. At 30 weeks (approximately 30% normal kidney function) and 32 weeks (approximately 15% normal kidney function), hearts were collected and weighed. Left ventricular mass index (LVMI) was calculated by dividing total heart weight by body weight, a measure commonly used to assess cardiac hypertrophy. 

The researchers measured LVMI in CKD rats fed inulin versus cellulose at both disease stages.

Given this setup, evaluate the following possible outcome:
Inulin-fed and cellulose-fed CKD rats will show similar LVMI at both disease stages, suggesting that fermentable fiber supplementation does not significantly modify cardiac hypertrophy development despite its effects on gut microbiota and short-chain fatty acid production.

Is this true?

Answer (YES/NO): NO